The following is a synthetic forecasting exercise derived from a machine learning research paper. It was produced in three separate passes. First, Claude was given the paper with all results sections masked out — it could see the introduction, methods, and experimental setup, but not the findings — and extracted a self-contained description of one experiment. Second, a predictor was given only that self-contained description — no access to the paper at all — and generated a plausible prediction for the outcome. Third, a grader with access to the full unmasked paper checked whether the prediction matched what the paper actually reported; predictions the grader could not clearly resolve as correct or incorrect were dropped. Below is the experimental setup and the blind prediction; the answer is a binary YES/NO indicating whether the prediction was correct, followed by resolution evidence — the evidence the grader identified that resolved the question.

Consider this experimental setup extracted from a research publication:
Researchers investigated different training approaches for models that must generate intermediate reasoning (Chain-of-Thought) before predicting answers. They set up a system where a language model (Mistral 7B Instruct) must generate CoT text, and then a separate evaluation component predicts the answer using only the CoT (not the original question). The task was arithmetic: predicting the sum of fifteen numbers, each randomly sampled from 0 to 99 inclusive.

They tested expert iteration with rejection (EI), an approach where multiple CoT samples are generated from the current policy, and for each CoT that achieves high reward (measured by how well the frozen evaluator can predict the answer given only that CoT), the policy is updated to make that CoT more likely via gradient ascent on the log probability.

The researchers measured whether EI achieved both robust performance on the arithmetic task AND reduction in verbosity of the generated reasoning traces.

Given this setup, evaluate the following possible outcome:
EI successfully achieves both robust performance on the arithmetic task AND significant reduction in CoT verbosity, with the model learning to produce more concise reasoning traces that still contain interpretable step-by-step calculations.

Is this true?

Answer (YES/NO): NO